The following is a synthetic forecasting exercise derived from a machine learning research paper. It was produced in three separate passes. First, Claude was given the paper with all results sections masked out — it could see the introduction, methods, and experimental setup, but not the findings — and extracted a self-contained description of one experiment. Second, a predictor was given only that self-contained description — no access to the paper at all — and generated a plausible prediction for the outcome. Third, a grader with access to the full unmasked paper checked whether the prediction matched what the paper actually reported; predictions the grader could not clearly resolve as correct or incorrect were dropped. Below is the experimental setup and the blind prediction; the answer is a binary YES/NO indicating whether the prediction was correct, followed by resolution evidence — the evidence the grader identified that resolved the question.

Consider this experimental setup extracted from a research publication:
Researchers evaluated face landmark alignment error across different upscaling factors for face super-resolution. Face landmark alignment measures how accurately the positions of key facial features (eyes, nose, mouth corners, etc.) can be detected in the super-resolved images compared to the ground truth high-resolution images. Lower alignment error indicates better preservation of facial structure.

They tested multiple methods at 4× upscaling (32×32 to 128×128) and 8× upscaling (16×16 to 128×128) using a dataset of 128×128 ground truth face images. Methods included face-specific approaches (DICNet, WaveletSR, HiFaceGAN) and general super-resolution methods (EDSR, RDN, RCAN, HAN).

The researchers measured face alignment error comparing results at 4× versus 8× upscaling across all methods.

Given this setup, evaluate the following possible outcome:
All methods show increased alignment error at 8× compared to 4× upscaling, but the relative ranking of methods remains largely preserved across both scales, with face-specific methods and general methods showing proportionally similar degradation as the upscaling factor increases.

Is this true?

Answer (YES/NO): YES